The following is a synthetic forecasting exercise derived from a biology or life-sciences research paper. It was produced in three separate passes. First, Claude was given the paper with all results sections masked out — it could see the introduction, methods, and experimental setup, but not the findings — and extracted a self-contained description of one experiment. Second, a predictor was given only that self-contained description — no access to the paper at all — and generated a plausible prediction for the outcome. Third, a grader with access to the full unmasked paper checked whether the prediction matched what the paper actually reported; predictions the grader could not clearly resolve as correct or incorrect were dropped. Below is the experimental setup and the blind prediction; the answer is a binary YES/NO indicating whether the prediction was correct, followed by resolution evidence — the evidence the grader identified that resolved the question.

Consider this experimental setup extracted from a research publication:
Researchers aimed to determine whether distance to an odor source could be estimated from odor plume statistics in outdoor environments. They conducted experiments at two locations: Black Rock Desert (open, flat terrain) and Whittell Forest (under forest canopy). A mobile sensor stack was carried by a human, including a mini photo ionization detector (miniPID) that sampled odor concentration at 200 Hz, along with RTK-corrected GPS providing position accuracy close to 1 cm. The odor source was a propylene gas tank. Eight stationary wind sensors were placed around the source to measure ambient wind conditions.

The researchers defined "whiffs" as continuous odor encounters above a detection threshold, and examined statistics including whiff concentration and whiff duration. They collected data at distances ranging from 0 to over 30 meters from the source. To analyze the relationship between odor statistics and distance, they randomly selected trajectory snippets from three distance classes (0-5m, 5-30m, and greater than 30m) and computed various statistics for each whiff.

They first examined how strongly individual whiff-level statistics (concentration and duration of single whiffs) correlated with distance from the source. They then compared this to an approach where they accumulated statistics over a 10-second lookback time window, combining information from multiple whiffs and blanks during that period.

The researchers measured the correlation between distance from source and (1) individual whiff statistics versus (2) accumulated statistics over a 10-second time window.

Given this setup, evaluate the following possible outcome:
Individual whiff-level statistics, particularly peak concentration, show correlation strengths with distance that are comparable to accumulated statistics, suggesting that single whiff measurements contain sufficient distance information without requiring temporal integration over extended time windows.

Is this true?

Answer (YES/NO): NO